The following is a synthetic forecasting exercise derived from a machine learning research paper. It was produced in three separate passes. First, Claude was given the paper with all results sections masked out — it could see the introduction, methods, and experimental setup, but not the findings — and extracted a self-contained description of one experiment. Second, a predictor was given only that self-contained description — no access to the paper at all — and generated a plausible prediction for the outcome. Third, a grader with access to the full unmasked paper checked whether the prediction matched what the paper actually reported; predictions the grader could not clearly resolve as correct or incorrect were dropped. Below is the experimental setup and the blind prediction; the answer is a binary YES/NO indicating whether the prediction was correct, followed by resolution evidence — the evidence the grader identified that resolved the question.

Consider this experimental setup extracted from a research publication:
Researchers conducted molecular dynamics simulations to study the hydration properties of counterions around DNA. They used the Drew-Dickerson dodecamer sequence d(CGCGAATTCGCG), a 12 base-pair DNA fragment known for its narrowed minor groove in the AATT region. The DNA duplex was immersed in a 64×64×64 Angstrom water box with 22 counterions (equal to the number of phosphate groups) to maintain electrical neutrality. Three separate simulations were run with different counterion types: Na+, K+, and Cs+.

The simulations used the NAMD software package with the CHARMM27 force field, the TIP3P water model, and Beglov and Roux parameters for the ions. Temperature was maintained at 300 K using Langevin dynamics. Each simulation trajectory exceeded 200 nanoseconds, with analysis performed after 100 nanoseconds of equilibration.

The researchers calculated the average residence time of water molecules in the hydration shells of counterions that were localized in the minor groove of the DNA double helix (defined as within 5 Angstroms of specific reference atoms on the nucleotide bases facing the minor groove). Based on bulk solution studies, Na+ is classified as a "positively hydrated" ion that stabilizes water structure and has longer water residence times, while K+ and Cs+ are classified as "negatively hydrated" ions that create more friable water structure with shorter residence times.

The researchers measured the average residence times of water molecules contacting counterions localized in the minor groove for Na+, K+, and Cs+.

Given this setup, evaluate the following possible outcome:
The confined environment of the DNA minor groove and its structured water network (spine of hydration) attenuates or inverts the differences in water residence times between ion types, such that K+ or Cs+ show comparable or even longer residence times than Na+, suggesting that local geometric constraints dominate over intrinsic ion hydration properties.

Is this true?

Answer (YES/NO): NO